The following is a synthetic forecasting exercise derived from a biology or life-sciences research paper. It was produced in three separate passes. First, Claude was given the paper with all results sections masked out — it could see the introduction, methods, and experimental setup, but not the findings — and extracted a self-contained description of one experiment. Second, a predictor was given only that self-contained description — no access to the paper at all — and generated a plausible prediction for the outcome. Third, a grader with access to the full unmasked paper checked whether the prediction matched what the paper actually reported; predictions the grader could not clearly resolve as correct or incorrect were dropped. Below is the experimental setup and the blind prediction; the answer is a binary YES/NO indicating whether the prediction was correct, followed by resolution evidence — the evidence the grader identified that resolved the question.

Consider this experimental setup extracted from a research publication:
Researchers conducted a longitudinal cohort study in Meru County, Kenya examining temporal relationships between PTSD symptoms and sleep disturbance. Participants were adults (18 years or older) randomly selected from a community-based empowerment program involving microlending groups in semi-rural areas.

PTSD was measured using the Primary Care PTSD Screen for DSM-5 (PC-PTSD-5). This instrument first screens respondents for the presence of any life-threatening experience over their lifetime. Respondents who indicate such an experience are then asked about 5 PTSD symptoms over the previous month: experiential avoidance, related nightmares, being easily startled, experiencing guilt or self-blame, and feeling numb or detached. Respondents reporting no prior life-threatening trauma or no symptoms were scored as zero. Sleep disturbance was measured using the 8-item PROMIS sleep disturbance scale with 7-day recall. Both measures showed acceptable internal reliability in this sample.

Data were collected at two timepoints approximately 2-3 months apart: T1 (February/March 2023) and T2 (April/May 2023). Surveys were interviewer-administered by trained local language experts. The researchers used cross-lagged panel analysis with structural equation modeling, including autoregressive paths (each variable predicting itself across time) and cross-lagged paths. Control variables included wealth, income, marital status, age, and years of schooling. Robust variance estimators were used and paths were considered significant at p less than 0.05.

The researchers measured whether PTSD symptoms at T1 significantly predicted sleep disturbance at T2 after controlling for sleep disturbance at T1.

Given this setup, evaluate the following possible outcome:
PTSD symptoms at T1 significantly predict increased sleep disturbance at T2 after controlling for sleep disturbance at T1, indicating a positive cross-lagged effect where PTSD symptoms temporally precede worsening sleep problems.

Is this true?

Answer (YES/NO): NO